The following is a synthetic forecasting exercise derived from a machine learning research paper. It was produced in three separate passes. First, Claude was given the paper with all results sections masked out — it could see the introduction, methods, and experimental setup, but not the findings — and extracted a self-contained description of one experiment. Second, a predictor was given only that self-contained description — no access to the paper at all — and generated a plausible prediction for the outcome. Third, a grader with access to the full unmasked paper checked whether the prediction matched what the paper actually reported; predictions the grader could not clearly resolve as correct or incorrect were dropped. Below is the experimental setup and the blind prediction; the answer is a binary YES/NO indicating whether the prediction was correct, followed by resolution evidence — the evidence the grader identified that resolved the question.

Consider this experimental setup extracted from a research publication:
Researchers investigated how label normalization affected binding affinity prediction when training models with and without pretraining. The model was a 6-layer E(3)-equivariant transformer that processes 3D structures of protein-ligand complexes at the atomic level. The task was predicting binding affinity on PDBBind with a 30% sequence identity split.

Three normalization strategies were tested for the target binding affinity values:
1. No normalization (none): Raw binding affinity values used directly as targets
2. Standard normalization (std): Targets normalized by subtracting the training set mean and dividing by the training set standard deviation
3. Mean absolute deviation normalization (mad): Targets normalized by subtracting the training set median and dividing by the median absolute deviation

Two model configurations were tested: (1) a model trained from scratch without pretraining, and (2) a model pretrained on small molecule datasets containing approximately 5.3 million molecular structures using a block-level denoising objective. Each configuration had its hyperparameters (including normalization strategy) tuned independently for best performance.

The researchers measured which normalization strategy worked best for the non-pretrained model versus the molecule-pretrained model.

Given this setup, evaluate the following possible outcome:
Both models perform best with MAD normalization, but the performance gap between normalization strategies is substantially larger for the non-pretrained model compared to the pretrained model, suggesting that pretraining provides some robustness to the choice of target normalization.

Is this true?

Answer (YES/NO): NO